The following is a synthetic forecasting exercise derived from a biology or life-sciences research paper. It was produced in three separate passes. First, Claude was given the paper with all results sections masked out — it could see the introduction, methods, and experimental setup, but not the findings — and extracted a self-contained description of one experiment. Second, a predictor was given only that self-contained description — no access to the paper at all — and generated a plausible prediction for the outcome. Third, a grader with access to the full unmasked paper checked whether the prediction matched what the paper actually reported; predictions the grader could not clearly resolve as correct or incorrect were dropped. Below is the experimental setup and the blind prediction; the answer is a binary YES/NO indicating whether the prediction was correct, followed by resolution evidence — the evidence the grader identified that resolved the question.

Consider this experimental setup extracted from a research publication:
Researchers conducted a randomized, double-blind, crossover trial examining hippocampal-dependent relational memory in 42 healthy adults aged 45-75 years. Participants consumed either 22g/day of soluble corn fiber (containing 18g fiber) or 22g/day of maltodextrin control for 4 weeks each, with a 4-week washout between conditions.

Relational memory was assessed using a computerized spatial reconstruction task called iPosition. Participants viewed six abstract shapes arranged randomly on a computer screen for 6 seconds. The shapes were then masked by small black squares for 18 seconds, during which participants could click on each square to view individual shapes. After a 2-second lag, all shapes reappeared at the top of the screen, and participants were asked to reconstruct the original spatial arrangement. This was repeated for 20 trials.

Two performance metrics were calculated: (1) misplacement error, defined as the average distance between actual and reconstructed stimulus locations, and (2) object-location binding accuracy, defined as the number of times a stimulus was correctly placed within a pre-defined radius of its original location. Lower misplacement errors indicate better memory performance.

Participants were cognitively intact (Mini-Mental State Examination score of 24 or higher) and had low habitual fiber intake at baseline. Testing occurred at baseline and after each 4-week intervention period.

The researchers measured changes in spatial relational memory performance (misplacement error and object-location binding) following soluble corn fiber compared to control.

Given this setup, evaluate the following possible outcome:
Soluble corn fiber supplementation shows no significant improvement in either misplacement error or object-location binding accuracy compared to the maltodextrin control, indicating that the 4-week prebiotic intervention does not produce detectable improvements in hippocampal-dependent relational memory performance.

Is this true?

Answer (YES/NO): YES